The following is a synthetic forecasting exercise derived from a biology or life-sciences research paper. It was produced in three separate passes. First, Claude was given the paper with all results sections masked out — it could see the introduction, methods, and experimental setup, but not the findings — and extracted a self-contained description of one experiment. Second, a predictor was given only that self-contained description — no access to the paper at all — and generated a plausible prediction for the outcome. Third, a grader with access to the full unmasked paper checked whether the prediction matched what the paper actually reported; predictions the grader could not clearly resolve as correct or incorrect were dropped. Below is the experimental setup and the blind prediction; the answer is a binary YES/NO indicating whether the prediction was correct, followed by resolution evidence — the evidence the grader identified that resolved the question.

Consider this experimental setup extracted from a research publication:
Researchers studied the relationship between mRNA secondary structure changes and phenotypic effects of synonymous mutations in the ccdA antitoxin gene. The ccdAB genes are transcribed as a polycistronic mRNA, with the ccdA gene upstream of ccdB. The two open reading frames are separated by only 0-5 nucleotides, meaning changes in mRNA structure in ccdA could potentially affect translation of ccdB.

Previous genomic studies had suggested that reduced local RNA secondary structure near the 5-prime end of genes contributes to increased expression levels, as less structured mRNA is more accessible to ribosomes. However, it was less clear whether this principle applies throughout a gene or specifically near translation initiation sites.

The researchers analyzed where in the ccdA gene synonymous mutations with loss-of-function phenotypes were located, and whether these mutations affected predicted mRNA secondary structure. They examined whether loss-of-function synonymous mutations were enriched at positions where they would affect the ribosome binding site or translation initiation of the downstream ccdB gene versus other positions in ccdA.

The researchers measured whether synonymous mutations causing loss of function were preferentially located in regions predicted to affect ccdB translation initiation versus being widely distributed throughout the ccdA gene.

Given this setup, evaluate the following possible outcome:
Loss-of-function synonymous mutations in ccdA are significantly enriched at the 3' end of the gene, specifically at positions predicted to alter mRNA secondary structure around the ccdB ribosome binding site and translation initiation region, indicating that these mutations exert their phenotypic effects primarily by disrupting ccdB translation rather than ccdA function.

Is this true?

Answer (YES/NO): NO